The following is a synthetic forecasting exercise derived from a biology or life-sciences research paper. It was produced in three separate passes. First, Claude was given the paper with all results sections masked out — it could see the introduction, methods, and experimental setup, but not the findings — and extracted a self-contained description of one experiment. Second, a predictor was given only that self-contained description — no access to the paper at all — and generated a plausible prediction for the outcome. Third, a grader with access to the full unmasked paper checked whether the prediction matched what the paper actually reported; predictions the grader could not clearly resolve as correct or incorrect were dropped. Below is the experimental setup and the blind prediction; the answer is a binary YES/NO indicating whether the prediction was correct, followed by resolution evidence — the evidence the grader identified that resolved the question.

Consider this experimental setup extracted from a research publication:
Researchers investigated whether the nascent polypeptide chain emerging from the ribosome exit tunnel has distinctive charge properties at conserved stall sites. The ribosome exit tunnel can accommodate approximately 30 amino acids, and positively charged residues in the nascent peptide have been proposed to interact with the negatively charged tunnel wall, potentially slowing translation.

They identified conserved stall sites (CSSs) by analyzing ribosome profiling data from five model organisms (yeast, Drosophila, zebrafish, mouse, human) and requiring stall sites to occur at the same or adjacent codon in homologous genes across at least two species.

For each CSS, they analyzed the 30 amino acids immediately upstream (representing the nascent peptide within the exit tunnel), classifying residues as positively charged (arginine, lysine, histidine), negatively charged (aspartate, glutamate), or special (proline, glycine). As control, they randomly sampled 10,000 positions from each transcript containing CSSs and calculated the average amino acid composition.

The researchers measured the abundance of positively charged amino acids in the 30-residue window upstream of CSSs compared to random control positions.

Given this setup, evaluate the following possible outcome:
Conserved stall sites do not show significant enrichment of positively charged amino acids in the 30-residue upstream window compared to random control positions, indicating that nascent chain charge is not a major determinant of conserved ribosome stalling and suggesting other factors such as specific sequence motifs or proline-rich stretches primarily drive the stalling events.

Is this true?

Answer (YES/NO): YES